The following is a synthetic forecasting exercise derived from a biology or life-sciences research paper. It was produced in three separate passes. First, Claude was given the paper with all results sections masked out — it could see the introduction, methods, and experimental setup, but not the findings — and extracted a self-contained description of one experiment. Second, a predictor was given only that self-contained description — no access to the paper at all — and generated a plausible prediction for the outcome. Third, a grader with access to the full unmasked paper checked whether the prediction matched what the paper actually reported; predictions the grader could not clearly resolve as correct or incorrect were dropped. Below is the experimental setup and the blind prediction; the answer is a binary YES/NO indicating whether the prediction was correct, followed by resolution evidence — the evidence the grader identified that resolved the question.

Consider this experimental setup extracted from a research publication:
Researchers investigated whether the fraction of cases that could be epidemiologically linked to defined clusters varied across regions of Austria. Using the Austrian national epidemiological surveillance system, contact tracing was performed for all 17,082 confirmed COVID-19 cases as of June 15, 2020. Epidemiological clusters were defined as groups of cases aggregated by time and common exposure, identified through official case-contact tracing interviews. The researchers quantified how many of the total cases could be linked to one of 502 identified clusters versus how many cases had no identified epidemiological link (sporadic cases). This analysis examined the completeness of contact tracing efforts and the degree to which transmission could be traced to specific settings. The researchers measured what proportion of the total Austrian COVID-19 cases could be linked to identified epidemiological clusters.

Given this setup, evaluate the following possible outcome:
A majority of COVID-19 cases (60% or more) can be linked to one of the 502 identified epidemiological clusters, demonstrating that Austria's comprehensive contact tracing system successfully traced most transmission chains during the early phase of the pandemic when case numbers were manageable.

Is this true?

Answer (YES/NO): NO